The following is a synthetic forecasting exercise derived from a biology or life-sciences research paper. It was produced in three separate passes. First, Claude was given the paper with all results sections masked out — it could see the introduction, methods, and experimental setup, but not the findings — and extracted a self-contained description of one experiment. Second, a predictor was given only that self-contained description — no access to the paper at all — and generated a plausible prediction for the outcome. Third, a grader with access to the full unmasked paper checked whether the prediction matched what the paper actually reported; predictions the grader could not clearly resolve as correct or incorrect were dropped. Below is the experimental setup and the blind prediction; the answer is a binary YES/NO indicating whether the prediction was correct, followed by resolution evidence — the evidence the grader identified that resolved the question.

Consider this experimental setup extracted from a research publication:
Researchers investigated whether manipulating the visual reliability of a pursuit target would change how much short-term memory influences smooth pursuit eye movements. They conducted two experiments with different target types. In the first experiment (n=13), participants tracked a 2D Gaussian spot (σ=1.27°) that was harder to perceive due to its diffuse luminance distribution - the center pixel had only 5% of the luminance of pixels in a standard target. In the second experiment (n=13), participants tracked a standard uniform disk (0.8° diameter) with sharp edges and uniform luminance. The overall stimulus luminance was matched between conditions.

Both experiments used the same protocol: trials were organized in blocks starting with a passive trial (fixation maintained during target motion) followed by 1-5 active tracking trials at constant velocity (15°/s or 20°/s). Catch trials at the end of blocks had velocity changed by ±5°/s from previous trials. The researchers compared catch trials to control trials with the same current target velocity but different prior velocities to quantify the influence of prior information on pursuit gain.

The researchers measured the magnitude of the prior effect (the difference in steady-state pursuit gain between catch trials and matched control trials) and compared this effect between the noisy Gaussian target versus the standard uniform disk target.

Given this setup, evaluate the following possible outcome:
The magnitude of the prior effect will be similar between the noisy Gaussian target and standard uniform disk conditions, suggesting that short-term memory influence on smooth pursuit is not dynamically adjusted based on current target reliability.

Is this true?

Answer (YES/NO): NO